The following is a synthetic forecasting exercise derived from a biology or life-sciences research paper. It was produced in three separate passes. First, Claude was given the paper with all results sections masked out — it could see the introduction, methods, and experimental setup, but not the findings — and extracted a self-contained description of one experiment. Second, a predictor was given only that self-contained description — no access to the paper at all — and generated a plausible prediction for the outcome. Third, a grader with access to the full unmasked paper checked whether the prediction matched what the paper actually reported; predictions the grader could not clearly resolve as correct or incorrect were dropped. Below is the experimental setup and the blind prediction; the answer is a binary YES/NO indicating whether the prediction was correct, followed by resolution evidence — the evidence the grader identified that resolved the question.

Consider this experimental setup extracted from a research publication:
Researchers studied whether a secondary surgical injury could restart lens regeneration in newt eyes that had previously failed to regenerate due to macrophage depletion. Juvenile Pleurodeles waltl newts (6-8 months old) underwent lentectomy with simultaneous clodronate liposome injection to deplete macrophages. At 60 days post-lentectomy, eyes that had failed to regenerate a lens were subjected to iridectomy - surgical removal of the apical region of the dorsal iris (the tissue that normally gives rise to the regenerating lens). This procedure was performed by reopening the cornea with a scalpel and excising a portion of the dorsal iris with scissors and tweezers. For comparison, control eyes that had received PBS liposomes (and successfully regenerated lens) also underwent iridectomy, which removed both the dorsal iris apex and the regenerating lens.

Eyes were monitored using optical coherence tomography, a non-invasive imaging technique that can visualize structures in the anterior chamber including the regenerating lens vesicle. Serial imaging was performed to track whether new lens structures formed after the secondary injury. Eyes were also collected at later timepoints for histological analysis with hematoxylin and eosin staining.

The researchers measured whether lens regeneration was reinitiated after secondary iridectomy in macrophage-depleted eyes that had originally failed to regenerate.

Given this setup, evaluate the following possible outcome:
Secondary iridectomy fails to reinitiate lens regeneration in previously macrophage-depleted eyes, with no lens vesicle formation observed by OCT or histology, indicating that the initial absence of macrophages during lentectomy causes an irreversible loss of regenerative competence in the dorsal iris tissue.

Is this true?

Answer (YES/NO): NO